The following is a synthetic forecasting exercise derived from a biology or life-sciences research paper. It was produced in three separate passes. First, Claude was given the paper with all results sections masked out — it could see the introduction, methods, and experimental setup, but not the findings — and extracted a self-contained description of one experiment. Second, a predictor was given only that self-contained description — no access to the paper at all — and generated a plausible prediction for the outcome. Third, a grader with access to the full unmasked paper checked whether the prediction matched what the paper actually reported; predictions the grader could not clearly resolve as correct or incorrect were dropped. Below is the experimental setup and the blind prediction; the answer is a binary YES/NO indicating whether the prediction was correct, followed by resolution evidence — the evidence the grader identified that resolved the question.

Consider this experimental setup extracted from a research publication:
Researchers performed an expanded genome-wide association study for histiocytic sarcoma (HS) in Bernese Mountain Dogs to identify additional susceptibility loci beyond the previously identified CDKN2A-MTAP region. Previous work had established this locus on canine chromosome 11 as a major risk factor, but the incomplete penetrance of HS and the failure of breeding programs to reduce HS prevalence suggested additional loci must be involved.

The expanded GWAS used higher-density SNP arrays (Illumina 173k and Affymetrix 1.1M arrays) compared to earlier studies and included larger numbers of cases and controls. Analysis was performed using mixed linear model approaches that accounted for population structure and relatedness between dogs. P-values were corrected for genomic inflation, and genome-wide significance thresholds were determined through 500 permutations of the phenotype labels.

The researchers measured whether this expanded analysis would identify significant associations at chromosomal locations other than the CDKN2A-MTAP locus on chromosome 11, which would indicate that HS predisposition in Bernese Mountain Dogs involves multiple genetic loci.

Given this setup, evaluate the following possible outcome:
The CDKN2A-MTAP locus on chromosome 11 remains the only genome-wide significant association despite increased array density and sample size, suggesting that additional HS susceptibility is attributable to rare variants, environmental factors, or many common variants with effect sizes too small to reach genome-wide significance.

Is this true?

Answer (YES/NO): NO